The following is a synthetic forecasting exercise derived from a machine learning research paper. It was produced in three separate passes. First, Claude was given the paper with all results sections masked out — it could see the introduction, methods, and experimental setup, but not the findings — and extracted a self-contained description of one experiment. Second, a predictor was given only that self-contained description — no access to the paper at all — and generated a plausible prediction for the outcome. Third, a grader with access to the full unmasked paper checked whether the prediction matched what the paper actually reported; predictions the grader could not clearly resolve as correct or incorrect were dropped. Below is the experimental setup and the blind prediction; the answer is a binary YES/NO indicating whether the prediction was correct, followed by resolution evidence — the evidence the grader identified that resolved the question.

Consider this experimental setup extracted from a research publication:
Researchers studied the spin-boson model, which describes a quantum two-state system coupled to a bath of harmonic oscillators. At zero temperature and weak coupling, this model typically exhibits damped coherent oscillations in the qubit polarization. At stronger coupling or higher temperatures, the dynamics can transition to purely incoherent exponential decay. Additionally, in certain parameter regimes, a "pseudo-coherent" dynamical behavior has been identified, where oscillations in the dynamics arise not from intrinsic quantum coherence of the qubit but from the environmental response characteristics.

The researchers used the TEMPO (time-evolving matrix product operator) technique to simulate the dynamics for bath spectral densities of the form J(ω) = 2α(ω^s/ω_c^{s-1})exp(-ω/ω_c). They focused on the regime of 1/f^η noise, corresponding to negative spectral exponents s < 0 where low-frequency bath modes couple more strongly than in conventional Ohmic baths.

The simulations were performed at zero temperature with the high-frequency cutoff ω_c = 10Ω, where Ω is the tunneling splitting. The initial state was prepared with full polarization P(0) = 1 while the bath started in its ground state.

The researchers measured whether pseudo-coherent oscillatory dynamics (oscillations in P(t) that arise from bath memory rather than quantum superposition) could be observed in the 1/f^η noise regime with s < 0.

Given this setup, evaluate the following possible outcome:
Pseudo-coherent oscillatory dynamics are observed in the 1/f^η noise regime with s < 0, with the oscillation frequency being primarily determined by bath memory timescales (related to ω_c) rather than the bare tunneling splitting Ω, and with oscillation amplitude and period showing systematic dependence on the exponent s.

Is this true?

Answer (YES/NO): NO